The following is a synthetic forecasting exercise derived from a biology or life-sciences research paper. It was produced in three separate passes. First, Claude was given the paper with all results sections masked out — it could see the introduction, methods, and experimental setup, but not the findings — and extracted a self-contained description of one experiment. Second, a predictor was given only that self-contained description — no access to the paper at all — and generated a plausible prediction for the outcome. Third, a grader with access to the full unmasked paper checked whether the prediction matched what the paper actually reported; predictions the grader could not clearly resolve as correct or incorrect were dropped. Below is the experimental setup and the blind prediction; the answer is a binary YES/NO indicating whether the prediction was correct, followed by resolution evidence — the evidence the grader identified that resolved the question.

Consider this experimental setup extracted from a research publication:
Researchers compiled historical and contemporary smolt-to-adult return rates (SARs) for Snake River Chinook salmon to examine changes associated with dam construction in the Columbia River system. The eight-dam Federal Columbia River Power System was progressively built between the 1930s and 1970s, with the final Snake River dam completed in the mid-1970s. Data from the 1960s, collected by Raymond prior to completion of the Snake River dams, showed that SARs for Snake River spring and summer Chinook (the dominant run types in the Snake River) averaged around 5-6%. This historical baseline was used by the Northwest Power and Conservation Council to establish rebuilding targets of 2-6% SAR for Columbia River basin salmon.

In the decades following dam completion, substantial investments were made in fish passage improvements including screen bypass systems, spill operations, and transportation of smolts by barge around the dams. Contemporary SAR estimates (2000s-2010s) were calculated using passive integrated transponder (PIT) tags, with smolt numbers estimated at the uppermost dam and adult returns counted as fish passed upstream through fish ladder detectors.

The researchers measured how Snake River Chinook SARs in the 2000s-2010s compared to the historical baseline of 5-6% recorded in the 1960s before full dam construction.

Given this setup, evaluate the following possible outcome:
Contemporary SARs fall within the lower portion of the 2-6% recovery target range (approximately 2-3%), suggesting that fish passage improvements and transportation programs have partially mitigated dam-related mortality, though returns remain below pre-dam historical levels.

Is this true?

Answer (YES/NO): NO